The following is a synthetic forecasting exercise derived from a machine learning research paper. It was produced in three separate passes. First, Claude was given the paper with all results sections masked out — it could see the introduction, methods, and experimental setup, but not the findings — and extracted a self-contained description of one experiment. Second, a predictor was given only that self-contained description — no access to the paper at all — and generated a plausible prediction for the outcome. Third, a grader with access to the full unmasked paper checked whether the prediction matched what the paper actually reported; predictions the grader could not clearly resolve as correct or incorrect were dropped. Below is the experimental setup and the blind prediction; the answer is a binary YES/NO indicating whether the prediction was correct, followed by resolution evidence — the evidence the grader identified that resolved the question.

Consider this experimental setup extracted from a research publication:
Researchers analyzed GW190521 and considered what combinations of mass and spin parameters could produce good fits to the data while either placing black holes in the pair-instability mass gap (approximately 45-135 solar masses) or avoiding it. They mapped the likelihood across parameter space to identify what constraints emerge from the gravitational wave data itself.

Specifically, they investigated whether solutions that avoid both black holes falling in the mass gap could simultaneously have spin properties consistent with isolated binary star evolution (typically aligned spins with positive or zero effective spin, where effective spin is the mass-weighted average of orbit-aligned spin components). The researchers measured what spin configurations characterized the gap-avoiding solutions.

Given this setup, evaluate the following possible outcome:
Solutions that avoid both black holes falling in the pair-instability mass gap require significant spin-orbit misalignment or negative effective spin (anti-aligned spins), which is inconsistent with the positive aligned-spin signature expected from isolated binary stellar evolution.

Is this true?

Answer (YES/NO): YES